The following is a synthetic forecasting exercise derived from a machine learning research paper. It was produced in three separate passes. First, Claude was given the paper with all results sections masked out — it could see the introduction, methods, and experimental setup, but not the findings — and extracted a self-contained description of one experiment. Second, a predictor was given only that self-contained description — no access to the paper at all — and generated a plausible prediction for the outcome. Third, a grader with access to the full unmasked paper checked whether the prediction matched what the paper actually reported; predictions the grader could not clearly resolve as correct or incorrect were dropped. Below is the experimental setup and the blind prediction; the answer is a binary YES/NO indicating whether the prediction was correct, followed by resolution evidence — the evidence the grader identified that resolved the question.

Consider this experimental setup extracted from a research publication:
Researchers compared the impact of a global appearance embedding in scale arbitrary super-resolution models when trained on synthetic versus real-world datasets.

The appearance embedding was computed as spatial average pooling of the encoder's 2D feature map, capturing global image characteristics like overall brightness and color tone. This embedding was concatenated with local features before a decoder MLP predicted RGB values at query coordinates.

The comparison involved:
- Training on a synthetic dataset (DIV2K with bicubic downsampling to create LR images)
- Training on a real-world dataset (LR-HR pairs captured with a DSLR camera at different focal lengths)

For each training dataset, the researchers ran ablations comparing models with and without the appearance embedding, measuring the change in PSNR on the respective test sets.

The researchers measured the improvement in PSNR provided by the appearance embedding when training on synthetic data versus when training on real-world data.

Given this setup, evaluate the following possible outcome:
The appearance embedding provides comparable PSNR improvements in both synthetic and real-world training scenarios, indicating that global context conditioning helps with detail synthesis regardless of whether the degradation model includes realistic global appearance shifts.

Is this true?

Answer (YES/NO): NO